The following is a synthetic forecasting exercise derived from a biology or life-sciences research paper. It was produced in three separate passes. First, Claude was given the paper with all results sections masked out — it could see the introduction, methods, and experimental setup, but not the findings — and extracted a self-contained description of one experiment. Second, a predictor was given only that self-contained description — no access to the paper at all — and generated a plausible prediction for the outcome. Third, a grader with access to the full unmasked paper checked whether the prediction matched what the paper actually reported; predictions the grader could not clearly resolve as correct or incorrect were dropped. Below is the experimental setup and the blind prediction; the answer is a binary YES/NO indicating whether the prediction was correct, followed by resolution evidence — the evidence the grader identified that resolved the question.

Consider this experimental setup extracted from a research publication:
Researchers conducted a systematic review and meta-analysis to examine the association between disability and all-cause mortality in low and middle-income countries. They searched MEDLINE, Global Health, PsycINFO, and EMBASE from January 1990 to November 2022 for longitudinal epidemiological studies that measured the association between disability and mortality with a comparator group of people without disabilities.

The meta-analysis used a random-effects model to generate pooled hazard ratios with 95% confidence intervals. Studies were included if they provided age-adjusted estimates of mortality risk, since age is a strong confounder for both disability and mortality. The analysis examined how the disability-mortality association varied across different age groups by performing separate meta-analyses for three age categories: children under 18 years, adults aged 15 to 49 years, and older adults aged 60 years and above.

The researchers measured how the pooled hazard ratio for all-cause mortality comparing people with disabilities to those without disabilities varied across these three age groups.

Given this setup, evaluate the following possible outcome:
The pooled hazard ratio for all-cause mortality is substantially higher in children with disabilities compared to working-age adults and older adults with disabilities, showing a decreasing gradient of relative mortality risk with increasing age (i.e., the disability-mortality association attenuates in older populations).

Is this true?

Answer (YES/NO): YES